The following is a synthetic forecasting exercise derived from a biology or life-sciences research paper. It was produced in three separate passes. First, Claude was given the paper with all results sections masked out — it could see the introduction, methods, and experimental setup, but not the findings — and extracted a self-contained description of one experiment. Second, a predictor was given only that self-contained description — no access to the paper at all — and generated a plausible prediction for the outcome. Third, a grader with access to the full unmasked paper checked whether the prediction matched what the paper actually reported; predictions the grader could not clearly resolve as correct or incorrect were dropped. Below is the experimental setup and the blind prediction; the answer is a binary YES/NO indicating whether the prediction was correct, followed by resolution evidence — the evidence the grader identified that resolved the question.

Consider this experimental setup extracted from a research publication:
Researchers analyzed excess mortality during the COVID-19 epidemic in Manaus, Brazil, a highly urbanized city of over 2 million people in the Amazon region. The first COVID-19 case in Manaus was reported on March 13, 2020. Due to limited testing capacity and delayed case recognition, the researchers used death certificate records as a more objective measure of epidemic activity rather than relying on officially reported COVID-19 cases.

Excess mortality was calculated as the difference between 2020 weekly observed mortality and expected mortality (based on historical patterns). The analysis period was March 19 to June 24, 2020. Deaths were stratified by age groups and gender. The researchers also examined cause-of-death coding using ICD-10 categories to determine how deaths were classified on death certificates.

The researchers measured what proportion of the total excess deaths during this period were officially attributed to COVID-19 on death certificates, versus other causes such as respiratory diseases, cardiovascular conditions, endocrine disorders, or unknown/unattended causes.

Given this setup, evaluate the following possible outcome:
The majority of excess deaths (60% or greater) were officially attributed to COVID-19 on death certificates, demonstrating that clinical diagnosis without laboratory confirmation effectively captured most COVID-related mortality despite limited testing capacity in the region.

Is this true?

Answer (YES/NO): NO